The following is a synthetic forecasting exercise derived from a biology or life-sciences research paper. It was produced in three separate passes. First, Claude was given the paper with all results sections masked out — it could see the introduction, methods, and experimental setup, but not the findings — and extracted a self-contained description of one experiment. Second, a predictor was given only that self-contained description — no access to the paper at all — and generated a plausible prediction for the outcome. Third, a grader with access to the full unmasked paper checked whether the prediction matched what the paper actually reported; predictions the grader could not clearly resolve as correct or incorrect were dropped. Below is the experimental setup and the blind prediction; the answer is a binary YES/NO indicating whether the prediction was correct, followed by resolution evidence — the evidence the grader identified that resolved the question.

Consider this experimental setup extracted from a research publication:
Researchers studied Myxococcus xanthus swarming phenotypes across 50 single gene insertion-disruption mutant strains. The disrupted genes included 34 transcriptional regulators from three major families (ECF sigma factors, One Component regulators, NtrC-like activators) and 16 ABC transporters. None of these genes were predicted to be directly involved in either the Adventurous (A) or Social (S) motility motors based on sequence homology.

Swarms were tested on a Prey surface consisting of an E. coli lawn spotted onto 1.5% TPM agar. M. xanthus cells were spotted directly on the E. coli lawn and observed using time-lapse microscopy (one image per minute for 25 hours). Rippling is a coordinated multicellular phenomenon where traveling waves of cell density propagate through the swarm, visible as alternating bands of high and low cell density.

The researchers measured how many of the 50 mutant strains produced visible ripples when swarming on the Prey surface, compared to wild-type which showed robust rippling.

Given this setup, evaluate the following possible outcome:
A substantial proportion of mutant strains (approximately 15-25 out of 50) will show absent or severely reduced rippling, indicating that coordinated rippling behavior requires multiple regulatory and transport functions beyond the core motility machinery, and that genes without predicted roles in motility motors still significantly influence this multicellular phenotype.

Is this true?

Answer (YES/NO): NO